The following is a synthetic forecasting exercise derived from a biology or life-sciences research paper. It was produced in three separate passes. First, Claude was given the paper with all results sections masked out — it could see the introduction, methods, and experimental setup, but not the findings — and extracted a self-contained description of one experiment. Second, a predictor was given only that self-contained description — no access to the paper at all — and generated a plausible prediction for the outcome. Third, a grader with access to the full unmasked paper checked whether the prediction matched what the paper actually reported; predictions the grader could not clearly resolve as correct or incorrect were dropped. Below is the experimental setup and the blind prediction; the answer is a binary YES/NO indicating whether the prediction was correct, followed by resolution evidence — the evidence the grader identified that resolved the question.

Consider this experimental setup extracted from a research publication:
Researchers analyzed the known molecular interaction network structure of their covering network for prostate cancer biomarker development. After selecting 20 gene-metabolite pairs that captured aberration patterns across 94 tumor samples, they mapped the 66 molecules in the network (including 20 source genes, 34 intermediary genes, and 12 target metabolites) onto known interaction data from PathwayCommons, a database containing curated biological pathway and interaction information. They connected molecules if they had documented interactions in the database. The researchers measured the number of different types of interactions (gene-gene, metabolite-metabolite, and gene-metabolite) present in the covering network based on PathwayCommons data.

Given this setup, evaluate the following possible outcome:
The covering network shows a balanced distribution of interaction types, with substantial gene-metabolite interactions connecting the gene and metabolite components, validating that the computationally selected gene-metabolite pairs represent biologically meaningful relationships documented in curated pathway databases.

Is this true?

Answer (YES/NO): NO